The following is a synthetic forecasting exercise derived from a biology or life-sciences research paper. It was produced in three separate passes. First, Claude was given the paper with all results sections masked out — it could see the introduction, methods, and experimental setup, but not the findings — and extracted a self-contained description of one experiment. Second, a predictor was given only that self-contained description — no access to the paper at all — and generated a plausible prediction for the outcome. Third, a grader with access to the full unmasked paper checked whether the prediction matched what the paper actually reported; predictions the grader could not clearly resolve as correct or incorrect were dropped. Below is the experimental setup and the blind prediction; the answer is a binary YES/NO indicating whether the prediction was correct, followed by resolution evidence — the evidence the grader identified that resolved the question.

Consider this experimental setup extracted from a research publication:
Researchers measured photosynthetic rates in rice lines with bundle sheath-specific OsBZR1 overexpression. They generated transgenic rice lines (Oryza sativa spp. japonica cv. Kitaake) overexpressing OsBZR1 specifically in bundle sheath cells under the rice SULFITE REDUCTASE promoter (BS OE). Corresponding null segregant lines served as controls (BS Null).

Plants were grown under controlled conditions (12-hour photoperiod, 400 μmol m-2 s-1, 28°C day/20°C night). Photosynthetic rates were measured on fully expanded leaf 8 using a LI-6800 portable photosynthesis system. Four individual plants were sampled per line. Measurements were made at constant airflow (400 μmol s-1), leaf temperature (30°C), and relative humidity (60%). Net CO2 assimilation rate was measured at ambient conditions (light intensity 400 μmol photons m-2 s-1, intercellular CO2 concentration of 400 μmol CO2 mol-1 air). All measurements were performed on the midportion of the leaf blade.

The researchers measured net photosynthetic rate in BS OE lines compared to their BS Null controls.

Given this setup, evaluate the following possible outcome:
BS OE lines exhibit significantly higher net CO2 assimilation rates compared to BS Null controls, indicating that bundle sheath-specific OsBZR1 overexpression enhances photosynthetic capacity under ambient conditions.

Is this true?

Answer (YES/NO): NO